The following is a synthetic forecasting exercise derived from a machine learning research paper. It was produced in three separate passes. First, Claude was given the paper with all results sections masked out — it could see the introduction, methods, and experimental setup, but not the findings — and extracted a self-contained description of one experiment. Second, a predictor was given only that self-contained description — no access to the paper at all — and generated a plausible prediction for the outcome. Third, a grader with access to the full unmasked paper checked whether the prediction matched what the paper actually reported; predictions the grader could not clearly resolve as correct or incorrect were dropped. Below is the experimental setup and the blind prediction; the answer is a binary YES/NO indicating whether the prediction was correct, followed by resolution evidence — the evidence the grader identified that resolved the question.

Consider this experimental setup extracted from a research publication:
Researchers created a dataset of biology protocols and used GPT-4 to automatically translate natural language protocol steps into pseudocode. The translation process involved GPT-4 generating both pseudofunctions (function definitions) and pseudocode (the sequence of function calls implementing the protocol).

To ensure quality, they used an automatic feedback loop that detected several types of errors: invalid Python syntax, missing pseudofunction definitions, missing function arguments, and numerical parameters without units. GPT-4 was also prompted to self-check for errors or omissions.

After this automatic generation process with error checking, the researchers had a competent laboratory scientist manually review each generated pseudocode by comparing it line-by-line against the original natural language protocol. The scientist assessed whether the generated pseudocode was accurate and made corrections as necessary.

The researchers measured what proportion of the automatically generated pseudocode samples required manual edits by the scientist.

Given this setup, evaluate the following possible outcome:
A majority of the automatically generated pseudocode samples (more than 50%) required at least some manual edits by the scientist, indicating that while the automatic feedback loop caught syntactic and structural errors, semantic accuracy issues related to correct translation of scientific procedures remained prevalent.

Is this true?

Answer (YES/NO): NO